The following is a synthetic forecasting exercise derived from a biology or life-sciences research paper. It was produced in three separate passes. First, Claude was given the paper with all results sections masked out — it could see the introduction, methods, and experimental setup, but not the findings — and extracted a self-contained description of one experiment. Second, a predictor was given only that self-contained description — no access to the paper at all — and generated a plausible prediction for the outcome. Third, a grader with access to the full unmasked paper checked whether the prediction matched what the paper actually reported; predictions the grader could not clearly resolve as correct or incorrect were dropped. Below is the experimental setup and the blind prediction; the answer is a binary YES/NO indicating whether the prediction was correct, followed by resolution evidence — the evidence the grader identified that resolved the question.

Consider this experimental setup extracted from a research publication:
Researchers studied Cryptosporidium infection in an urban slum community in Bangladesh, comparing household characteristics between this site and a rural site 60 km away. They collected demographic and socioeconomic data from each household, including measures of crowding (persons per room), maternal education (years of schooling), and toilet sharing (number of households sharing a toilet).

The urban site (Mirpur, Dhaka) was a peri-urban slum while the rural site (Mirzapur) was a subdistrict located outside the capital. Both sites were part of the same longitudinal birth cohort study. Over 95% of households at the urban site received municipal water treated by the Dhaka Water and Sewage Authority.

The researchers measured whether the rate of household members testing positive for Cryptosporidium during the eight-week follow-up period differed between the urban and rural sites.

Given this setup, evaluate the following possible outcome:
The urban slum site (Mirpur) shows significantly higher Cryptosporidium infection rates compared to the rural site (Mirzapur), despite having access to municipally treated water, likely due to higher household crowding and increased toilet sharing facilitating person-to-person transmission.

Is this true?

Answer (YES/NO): YES